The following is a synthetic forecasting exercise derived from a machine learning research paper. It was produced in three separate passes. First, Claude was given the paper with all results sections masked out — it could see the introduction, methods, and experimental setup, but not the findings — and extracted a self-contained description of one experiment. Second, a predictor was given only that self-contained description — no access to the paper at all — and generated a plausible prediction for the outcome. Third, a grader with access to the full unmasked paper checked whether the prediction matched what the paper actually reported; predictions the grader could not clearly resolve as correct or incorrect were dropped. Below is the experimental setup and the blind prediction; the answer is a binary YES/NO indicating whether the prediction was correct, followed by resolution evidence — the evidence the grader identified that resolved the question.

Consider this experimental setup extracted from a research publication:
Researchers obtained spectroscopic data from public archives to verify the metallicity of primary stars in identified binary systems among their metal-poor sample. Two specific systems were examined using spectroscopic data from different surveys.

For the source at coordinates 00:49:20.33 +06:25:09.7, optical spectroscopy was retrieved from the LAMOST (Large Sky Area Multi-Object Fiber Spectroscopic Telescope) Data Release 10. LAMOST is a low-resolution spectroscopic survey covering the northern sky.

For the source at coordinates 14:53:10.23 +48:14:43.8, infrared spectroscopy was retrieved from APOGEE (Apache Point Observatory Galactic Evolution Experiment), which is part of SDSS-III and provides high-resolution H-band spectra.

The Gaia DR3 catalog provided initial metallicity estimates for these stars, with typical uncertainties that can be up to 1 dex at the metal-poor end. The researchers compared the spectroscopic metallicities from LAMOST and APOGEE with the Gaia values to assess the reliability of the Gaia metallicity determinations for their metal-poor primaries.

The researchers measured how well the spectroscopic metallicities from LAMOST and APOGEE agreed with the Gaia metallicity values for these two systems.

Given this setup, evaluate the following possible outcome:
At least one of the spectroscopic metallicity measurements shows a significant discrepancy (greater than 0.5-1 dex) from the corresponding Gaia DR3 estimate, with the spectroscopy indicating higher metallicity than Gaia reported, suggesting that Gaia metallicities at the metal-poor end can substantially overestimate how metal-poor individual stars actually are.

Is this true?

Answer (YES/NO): NO